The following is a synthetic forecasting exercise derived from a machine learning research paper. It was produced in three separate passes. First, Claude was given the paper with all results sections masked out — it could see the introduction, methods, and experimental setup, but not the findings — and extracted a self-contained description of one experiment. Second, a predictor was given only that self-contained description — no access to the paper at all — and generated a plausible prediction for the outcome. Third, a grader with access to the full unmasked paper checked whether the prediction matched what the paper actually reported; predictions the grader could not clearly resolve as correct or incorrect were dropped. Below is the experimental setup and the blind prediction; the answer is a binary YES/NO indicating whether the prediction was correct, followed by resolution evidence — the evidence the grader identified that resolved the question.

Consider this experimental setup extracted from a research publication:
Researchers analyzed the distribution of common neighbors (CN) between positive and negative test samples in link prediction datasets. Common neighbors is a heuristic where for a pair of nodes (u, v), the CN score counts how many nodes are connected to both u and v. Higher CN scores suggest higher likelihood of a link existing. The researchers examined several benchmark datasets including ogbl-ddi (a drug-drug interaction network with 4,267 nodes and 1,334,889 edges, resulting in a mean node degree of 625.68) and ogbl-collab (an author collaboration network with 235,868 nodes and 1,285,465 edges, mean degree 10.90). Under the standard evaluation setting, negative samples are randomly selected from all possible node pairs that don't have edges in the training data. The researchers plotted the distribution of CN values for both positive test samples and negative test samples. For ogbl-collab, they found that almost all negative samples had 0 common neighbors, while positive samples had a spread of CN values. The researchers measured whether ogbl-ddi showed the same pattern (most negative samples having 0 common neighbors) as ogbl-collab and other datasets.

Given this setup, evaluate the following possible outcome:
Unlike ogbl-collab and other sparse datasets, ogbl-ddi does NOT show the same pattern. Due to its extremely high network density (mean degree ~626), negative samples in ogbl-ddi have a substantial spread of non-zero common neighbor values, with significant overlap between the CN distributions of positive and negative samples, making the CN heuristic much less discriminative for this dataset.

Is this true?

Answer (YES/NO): YES